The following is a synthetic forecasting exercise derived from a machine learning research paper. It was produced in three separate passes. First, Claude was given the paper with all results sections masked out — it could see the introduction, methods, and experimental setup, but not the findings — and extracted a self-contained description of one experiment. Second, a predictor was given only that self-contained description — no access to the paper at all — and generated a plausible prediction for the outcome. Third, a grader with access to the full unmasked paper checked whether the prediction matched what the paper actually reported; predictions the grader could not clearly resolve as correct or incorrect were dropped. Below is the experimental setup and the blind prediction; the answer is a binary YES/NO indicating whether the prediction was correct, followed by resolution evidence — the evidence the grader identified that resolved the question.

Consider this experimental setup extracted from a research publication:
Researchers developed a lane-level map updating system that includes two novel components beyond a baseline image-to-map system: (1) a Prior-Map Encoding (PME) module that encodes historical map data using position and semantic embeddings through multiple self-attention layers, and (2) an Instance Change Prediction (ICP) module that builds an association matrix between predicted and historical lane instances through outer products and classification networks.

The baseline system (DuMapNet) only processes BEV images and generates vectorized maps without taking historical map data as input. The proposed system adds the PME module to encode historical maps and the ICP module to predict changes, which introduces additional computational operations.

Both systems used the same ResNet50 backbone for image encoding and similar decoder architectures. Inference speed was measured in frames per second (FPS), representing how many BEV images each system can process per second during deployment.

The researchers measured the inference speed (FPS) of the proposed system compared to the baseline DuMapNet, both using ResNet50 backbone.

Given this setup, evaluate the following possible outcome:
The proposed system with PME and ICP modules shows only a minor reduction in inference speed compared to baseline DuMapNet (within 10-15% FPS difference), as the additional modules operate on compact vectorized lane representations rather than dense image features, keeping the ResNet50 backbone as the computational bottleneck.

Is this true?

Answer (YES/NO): YES